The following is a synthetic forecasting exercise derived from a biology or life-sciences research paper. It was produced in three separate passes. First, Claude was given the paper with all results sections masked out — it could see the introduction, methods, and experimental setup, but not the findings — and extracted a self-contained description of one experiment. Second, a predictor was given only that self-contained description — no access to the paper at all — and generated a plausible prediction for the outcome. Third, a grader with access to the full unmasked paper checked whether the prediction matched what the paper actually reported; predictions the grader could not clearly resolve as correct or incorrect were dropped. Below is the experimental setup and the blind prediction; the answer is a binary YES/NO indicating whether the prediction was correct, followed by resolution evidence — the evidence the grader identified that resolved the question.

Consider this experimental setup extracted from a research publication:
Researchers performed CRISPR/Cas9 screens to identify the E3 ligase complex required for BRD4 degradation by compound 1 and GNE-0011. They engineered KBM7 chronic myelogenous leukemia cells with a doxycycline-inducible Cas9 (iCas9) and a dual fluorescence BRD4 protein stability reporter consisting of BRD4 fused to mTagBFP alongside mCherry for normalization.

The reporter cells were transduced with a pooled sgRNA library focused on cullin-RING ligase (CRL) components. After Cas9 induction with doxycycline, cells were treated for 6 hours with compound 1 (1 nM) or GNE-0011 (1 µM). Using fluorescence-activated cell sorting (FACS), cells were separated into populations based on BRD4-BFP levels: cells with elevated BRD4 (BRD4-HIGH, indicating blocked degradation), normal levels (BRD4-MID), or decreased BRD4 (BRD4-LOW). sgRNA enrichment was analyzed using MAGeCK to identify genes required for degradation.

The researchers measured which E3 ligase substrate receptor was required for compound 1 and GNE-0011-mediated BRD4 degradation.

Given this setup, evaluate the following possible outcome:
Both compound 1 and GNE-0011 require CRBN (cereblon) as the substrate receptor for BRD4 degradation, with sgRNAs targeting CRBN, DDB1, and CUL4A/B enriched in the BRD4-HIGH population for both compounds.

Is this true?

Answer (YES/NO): NO